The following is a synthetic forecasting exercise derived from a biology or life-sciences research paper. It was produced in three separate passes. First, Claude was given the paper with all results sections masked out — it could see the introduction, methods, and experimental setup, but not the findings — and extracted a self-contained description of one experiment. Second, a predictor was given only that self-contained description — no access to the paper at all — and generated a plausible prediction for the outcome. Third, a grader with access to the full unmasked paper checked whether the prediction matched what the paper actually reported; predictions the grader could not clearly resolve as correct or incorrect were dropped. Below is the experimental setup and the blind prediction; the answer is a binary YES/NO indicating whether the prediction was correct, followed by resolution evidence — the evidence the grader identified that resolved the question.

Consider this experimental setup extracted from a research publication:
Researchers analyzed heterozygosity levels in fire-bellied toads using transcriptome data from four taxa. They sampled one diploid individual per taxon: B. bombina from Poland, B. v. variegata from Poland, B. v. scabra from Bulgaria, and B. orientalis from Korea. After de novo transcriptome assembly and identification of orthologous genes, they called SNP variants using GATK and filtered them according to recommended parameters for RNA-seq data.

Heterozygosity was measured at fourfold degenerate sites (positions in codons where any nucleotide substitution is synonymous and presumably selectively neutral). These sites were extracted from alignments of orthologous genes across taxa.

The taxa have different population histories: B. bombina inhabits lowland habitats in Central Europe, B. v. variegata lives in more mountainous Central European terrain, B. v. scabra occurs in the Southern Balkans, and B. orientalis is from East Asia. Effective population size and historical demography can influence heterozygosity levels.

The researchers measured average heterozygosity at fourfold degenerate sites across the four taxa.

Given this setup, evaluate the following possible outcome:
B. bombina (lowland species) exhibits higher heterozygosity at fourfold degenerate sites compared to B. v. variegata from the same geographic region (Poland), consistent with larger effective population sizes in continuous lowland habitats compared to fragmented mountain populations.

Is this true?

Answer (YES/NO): NO